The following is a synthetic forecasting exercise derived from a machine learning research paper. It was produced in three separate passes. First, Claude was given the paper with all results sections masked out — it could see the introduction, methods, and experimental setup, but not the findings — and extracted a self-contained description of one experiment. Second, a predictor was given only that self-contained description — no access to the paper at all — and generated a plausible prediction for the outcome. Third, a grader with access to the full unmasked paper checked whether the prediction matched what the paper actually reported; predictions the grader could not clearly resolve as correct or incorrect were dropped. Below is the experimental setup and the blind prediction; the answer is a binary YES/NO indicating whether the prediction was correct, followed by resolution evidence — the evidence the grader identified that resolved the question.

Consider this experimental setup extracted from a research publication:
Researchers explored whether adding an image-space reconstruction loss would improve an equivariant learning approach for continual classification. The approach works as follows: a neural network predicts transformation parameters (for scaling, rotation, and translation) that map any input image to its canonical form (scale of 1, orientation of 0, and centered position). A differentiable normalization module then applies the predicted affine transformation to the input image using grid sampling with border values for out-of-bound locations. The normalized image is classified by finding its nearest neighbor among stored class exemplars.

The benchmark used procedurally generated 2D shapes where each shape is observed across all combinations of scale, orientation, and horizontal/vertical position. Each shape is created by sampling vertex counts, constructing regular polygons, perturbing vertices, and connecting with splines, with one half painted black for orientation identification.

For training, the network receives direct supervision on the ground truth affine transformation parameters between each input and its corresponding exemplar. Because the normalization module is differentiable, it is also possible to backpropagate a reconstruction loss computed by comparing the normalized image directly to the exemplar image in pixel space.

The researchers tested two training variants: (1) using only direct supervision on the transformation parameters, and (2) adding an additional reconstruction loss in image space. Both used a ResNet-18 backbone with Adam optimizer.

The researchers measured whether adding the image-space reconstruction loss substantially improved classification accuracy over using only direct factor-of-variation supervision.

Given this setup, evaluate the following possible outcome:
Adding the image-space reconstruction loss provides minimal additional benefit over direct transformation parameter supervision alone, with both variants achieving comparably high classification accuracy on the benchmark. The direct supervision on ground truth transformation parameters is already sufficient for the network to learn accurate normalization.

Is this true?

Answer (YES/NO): YES